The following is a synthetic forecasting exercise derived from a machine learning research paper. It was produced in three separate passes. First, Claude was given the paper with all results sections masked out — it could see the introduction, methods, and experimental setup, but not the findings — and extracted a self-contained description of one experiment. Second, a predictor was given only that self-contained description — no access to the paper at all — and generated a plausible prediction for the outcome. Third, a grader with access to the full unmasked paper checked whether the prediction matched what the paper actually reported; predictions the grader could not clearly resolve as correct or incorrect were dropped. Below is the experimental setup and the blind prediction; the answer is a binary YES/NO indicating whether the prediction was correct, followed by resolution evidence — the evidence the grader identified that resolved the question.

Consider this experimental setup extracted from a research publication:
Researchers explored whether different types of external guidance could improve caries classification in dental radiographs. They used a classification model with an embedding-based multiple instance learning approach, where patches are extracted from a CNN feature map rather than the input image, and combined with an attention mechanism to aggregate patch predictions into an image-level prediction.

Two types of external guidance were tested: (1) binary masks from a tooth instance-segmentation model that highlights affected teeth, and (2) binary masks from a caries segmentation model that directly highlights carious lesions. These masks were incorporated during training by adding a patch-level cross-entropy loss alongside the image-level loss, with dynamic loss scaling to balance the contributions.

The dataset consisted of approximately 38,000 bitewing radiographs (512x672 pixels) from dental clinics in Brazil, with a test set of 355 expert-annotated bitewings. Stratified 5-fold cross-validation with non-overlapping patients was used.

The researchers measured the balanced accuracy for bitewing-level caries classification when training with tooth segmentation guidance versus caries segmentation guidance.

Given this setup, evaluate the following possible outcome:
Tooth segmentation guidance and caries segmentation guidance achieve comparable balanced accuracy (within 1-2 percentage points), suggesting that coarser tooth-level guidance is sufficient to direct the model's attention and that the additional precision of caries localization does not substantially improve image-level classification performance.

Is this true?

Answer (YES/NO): YES